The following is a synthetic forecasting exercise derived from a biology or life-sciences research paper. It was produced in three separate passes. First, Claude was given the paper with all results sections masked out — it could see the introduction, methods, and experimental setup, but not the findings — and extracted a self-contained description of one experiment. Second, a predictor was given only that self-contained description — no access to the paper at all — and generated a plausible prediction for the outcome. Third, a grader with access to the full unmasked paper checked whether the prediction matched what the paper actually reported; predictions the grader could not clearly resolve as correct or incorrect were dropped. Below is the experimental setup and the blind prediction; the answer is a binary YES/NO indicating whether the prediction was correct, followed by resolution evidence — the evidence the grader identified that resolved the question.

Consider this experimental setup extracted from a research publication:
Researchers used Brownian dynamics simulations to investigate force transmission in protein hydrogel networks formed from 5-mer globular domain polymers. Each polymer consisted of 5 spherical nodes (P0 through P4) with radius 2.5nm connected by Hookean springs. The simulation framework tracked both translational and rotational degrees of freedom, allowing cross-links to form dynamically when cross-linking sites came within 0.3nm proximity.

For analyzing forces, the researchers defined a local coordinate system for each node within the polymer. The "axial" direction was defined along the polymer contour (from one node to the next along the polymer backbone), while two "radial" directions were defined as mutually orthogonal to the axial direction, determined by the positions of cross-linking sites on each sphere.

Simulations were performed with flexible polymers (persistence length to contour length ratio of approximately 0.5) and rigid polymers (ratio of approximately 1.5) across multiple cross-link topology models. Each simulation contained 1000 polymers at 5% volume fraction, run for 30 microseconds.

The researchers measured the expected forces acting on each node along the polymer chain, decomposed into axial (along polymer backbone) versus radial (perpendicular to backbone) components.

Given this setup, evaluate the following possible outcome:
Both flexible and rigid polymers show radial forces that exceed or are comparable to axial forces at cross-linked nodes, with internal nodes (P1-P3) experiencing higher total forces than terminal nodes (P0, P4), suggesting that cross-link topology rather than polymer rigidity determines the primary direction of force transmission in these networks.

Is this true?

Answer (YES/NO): NO